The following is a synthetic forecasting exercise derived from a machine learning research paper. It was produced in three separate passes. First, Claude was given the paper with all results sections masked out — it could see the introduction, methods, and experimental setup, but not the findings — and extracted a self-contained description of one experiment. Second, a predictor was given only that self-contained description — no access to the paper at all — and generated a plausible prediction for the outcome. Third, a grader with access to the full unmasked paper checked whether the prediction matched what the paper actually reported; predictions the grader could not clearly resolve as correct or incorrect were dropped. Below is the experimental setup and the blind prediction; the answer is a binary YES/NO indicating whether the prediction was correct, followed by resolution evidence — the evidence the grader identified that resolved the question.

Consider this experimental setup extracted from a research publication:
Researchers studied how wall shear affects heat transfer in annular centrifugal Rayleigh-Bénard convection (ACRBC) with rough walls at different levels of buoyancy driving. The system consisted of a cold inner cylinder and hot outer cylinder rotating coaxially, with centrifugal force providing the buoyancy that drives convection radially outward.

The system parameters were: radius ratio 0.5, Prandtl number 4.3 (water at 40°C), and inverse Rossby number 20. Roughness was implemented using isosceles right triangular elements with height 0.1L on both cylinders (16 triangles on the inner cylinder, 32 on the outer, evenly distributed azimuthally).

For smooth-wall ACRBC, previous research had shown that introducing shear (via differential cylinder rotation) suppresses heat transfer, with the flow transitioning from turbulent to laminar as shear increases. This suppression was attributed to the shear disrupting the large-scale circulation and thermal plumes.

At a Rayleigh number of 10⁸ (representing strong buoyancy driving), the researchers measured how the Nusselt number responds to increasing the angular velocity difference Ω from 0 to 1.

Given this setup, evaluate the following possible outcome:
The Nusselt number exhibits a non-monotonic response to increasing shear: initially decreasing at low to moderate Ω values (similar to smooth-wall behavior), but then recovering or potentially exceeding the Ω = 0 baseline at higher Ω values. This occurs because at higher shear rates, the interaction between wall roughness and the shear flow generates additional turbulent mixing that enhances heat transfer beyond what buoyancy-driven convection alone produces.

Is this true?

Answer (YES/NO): NO